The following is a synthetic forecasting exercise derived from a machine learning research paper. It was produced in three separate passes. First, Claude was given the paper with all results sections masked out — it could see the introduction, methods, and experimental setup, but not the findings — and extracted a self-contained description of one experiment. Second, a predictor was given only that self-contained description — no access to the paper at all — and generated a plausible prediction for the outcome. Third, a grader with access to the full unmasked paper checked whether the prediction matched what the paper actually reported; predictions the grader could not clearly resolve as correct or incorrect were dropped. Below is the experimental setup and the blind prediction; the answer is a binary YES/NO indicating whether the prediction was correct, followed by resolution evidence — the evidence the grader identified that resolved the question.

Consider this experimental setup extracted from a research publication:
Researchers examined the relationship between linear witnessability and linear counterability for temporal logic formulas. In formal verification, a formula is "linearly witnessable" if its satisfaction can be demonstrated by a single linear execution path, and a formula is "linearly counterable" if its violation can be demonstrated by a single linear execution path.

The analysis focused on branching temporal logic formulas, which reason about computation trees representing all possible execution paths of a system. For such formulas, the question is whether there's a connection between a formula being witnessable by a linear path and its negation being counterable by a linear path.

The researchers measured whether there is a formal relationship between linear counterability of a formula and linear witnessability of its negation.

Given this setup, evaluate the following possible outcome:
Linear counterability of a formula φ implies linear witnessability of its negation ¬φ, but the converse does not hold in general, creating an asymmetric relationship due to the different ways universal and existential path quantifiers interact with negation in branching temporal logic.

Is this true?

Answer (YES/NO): NO